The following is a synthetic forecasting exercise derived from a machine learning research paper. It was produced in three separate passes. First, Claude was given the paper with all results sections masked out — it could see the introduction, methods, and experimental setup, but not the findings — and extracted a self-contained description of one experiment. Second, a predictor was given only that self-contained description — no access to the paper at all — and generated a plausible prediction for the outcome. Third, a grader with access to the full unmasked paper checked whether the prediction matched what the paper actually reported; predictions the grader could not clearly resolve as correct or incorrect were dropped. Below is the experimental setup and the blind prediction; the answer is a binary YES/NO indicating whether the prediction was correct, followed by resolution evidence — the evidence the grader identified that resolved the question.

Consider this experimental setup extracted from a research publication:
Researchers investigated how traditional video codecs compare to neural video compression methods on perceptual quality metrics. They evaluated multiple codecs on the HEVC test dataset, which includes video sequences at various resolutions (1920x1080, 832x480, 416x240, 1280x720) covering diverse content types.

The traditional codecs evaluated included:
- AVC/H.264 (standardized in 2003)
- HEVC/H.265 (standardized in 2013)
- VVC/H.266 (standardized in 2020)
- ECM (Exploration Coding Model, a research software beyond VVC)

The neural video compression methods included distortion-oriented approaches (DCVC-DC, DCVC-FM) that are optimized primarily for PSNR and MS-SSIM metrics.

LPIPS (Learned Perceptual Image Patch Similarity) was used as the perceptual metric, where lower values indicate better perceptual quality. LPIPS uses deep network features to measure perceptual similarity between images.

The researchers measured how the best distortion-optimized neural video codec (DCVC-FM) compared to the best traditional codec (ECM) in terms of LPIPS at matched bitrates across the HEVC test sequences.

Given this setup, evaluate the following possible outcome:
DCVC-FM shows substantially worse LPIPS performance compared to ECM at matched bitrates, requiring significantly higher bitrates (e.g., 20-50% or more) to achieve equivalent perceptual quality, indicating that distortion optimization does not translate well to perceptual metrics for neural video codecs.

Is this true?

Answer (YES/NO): NO